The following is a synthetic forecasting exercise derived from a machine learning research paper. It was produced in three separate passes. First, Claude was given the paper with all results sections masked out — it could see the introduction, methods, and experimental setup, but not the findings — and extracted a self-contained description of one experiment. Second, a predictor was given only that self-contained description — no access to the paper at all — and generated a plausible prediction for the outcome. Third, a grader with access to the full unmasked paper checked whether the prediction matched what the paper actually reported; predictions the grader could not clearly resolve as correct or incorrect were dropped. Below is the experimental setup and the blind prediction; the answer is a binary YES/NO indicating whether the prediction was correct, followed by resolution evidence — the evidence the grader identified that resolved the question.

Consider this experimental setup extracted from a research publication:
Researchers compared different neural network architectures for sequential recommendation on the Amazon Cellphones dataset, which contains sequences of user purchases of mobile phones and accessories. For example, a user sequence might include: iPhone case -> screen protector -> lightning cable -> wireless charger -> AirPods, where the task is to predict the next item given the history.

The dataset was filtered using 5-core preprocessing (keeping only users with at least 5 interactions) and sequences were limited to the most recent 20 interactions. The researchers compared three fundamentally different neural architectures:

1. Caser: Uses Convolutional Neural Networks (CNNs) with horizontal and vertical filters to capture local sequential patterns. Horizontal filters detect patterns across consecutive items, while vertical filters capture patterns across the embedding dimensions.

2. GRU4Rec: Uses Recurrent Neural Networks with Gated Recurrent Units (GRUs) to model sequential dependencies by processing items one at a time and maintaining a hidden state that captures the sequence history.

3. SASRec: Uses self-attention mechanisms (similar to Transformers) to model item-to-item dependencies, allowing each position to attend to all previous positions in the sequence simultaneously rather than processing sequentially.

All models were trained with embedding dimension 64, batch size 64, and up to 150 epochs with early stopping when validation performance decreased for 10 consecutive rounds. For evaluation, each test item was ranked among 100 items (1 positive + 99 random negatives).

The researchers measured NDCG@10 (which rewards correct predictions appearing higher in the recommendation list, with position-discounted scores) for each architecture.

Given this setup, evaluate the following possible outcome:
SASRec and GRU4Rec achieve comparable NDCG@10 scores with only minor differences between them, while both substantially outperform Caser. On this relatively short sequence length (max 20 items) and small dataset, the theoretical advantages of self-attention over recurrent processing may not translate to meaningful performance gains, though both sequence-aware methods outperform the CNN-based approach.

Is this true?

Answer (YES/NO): NO